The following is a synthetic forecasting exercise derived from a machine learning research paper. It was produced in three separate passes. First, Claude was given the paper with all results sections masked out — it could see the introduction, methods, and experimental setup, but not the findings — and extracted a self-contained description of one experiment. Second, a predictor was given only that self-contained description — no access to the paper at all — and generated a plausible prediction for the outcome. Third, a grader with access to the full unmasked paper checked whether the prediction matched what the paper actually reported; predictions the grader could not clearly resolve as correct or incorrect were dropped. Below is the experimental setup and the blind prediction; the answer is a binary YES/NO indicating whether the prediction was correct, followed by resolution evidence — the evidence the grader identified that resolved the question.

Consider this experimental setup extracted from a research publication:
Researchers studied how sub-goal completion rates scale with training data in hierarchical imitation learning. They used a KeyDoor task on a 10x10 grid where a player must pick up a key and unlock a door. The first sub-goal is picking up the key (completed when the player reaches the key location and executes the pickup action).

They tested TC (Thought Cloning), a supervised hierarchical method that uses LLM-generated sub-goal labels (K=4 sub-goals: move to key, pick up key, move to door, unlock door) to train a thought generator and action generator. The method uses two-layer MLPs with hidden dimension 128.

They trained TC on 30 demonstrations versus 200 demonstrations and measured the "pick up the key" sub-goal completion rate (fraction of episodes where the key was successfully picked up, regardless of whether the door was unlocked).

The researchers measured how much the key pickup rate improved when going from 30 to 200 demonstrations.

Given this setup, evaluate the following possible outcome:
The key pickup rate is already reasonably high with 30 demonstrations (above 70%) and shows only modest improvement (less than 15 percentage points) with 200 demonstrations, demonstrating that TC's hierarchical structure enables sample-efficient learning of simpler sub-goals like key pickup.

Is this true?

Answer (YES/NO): NO